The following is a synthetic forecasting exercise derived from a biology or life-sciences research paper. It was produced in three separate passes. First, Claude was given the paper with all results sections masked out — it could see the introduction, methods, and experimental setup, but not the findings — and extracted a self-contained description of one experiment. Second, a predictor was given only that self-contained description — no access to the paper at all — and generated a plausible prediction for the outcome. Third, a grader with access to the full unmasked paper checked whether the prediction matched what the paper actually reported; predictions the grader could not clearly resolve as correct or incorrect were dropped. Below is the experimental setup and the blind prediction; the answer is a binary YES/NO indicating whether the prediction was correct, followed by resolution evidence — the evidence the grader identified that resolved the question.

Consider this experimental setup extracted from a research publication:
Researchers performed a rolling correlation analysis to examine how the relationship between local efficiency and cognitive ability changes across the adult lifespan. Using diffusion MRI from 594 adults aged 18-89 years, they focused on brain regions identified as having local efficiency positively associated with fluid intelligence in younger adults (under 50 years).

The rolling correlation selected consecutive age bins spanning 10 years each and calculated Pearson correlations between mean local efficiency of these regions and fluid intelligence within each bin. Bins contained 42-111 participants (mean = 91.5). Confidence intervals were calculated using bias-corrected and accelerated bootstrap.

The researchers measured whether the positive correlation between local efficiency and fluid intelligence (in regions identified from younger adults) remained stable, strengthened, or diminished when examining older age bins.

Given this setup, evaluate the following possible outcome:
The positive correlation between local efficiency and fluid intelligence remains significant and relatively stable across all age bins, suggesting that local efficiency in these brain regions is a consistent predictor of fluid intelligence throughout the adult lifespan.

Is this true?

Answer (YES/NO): NO